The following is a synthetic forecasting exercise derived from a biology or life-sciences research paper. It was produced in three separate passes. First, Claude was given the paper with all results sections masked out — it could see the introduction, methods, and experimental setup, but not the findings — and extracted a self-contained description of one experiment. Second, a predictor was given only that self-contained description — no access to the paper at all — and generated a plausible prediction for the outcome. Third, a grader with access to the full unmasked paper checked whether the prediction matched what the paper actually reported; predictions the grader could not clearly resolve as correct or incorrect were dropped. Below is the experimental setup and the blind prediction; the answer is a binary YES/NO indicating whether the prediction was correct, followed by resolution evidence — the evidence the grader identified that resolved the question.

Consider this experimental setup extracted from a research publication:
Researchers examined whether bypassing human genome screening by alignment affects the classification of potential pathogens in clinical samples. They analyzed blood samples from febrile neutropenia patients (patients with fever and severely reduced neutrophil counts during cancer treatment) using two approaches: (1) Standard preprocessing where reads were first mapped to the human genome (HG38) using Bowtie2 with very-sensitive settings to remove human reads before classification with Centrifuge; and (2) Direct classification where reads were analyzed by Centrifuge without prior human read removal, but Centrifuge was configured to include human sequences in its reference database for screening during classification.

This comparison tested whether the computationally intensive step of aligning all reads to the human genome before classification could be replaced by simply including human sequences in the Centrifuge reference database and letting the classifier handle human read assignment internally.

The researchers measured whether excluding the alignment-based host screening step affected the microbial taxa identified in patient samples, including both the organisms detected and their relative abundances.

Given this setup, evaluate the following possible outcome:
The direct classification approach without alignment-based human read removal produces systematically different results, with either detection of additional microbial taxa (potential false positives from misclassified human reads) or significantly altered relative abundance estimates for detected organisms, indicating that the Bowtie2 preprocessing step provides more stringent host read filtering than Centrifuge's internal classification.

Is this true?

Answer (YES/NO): NO